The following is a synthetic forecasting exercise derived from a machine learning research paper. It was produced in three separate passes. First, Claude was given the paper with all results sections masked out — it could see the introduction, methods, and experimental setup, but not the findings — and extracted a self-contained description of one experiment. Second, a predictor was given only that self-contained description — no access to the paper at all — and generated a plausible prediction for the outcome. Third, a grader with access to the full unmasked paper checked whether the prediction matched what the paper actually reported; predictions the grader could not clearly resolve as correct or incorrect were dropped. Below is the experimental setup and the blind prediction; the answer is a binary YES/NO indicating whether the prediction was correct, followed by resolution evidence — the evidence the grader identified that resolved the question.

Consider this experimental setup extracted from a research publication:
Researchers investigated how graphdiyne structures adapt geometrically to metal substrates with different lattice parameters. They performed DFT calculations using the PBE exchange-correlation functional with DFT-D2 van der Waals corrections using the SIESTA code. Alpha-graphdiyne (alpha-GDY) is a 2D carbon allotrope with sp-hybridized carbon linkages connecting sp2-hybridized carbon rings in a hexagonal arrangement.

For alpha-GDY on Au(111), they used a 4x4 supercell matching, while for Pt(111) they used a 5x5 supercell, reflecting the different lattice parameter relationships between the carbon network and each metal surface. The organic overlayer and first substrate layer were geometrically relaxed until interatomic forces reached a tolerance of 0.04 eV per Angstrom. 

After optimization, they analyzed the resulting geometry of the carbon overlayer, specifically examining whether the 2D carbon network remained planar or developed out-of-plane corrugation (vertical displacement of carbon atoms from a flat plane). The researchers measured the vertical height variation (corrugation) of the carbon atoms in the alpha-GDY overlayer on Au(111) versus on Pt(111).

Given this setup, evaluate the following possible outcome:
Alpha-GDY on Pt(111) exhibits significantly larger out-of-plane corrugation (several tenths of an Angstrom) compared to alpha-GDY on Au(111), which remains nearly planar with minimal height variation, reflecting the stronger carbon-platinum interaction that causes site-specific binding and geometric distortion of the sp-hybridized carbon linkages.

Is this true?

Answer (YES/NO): YES